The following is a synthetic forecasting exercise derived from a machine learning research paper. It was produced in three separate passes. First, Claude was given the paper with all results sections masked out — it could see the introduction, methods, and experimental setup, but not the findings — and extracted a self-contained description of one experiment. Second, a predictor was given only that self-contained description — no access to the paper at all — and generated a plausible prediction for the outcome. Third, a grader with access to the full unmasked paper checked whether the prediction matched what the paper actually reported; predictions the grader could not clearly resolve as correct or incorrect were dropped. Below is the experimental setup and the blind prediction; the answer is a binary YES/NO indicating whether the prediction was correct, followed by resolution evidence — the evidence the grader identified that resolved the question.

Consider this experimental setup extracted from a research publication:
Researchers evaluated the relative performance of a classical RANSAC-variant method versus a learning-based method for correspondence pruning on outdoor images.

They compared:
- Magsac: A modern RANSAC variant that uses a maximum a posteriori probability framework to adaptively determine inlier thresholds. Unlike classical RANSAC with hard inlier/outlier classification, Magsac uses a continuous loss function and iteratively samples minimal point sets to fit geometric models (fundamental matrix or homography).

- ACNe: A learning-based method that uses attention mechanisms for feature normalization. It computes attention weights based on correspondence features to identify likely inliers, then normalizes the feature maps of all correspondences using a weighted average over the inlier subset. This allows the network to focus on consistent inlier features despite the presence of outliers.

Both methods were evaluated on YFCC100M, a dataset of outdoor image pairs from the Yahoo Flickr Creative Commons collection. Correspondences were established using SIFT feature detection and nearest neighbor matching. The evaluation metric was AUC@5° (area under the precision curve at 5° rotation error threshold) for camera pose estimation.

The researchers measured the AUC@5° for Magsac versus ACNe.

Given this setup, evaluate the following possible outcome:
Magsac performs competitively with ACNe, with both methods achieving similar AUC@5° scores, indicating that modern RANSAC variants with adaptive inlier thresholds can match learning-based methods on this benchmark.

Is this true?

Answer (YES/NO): YES